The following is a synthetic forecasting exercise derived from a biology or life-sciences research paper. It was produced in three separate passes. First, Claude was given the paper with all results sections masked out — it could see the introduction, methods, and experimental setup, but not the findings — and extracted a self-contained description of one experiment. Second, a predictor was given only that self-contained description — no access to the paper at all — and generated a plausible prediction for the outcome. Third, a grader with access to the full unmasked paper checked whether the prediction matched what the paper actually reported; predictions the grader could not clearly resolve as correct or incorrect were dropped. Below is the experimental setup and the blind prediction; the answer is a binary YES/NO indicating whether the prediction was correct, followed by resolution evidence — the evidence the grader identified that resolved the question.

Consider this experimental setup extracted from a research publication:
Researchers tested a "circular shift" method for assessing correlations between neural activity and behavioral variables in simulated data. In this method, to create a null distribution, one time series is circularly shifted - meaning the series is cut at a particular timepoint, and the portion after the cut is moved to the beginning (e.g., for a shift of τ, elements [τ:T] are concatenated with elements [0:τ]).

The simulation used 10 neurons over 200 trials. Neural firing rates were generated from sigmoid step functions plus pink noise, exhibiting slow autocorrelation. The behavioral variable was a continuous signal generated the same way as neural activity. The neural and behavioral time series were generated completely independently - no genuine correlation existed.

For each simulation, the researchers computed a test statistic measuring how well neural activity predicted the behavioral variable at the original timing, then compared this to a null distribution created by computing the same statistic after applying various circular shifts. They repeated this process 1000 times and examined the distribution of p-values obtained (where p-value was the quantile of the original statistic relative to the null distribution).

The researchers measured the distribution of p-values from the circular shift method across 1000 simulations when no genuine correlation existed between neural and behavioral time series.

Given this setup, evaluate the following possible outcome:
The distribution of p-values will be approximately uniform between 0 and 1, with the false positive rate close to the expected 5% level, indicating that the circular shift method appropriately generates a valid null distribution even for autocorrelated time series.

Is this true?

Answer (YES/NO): NO